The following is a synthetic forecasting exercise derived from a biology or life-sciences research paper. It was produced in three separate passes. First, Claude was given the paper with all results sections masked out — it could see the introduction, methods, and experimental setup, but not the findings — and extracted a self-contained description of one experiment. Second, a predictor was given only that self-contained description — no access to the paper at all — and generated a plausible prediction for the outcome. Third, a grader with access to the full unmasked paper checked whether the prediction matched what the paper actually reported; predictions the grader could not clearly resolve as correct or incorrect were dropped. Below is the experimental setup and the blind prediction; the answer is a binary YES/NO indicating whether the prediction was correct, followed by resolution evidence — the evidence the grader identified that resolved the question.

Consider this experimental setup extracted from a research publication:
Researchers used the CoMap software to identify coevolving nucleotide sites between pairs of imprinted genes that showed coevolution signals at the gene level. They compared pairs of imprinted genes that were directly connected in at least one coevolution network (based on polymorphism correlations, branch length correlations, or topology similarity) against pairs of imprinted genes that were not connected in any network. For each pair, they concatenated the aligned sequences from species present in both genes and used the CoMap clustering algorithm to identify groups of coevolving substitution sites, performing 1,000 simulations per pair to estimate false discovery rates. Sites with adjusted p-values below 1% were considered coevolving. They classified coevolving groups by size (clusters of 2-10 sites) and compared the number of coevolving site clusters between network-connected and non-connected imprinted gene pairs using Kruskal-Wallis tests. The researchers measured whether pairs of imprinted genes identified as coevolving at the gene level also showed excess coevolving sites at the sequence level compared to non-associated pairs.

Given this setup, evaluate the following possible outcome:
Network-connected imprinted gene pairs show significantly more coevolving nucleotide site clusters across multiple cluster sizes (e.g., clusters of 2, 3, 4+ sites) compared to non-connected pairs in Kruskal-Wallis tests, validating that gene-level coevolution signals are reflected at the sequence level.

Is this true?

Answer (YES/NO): NO